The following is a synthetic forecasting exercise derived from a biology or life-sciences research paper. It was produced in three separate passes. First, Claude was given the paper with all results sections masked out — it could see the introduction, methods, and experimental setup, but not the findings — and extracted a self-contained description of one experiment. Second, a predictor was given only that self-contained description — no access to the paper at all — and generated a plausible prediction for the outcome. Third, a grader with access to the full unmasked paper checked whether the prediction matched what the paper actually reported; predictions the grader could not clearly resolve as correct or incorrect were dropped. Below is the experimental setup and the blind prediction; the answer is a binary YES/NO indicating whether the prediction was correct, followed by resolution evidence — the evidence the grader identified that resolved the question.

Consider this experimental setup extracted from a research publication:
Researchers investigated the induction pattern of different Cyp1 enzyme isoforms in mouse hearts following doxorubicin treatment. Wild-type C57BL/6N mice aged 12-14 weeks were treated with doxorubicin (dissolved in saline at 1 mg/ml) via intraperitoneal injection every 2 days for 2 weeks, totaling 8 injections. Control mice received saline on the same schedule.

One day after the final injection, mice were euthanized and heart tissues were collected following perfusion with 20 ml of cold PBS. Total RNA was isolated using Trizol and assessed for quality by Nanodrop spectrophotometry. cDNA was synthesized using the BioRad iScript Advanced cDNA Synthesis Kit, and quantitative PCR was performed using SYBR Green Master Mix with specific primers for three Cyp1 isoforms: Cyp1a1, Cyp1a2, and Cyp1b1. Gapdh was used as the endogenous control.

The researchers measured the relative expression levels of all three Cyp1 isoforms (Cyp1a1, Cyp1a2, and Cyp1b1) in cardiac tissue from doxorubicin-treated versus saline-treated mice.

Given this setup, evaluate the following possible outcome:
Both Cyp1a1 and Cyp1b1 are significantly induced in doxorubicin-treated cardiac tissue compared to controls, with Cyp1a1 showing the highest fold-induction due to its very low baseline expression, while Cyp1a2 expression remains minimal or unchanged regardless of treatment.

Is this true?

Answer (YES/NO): NO